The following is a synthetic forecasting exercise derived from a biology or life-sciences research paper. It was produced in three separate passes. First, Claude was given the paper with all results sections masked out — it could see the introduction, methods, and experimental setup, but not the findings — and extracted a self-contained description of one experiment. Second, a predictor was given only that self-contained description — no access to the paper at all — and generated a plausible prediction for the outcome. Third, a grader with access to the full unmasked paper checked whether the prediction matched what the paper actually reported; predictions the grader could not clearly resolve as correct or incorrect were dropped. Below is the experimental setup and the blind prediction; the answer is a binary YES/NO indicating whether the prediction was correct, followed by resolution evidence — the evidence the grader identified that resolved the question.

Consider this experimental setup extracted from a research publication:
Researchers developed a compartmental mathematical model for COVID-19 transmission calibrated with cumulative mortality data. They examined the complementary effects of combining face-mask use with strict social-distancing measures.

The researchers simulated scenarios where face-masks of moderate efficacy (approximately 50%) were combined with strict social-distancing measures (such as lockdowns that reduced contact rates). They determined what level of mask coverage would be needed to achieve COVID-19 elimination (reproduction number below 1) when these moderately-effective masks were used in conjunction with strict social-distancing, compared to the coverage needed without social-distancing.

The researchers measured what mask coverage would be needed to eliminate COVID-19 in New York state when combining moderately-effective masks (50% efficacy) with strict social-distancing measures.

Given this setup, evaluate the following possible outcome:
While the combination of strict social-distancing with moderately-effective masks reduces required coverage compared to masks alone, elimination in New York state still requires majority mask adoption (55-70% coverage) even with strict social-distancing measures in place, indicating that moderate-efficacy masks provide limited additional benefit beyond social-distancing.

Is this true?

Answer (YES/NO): NO